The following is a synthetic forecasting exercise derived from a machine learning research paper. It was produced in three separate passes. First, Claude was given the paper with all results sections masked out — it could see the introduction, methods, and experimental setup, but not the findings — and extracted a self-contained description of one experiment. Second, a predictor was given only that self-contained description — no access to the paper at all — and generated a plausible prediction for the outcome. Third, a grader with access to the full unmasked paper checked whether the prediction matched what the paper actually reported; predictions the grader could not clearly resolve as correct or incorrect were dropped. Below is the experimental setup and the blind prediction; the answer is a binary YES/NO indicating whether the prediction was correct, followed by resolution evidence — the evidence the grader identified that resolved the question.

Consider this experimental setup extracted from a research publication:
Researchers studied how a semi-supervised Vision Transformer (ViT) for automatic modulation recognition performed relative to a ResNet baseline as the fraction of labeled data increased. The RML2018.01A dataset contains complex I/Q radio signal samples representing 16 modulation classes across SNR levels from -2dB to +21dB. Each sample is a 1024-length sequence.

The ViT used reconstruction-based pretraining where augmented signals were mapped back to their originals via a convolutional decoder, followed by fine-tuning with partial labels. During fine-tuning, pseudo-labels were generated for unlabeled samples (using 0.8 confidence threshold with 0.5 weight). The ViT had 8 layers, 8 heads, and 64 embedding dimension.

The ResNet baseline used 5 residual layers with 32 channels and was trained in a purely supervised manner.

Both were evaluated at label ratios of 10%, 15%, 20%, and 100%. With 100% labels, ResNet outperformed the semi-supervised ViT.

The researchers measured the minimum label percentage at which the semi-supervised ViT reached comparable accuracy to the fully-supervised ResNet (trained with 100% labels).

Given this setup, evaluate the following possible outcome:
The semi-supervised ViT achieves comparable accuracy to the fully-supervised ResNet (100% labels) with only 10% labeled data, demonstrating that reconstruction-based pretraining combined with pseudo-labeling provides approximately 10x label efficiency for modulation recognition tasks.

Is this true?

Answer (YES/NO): NO